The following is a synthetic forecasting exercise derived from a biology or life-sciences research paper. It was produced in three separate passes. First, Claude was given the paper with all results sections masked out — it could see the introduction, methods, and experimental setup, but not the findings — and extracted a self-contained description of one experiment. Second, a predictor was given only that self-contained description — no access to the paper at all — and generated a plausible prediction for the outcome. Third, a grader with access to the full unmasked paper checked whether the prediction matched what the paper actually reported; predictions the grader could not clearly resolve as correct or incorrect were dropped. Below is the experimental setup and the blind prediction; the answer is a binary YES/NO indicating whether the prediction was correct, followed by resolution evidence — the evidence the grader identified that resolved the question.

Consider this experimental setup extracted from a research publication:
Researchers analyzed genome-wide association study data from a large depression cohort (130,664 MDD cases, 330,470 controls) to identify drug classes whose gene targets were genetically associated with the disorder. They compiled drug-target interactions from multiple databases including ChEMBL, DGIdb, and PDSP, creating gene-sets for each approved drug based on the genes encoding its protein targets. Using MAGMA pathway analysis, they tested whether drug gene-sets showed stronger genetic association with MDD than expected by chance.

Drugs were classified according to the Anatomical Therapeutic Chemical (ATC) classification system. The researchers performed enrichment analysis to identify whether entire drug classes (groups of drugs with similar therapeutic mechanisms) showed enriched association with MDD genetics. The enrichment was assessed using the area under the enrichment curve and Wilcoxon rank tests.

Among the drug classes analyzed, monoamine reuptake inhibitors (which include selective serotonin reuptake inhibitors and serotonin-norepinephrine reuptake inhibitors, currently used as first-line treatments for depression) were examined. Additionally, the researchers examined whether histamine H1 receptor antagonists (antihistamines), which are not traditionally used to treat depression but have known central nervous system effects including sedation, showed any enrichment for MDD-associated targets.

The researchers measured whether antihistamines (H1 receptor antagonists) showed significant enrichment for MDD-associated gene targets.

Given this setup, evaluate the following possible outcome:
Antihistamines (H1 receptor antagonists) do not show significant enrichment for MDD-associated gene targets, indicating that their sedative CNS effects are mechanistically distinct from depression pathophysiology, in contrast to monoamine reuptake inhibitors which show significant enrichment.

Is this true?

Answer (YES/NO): NO